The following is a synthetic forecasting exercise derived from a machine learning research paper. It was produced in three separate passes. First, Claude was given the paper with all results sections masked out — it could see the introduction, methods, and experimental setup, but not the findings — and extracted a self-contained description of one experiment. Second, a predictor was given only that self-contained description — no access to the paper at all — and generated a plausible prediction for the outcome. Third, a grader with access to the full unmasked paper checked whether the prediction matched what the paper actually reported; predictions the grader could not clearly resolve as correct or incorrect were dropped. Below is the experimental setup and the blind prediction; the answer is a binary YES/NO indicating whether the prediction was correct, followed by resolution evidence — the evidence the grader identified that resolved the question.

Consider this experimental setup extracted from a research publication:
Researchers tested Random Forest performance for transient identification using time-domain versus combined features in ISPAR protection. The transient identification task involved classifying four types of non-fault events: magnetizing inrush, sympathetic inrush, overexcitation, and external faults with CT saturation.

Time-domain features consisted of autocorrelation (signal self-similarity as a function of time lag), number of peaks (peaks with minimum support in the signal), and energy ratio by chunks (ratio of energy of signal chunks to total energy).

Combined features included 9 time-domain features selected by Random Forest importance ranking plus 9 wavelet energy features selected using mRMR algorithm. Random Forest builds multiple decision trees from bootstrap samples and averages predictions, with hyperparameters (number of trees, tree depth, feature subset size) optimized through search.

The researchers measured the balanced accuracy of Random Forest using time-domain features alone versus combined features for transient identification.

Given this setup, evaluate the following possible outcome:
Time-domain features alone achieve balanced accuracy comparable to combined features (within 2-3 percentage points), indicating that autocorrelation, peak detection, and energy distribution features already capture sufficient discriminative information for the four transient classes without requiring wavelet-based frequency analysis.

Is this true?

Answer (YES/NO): YES